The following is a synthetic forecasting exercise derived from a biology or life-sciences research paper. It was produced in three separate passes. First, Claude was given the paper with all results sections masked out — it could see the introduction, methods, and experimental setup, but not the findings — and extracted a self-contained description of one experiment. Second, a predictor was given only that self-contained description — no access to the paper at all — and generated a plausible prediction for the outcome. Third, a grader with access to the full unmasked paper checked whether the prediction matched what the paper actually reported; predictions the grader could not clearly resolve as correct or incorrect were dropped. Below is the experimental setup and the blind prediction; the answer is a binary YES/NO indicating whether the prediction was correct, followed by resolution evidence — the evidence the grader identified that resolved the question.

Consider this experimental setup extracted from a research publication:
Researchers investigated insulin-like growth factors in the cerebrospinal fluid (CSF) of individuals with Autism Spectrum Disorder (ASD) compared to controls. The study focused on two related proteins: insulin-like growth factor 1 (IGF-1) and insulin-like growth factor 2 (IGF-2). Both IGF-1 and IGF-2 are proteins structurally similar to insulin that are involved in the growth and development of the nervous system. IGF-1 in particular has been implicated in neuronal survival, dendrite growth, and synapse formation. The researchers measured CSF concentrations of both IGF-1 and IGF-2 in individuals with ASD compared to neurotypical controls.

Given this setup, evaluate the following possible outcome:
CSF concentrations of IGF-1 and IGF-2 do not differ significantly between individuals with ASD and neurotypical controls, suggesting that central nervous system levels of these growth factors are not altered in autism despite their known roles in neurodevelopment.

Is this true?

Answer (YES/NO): NO